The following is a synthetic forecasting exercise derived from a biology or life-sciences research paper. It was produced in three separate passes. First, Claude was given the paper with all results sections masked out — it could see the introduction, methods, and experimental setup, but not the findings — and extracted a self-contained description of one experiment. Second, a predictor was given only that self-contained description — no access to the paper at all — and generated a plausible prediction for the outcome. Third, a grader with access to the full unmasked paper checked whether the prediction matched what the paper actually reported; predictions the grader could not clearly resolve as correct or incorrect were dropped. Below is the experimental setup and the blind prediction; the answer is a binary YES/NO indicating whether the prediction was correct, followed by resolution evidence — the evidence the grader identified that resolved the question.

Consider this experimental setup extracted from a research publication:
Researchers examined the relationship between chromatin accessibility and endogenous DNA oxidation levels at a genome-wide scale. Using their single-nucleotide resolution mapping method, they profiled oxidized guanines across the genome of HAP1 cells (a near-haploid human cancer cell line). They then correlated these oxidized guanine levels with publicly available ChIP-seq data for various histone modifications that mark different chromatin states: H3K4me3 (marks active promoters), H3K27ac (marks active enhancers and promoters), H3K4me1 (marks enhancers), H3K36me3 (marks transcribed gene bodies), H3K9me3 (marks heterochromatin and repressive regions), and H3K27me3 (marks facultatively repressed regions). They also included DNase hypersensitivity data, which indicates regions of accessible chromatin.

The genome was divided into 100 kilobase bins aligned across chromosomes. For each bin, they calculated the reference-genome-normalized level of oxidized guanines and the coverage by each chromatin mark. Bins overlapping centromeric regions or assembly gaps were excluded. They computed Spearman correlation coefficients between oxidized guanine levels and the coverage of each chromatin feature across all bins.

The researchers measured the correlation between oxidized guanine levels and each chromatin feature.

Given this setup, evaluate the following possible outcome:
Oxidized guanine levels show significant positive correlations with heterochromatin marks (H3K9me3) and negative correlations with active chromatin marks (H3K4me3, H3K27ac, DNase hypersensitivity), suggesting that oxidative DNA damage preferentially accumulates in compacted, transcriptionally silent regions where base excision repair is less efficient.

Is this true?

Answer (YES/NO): NO